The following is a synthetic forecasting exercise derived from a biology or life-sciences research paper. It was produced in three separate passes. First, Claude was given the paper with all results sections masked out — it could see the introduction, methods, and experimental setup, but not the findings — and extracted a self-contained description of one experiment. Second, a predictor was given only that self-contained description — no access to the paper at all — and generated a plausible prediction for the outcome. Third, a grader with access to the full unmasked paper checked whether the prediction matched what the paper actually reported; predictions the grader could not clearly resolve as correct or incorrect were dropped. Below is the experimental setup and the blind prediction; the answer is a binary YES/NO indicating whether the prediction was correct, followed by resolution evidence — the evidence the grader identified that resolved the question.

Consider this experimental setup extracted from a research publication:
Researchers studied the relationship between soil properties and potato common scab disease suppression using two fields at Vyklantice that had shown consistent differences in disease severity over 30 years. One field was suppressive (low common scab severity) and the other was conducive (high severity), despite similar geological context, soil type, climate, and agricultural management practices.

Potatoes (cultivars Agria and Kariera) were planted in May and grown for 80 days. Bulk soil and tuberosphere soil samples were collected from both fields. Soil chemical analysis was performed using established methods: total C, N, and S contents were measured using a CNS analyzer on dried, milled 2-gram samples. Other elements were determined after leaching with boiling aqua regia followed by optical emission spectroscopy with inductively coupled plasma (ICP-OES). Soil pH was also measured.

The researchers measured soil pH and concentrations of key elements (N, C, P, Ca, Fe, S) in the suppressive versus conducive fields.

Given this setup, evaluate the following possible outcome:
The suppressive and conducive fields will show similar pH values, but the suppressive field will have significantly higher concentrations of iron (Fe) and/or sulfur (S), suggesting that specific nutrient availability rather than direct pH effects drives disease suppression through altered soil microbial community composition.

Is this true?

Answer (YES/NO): NO